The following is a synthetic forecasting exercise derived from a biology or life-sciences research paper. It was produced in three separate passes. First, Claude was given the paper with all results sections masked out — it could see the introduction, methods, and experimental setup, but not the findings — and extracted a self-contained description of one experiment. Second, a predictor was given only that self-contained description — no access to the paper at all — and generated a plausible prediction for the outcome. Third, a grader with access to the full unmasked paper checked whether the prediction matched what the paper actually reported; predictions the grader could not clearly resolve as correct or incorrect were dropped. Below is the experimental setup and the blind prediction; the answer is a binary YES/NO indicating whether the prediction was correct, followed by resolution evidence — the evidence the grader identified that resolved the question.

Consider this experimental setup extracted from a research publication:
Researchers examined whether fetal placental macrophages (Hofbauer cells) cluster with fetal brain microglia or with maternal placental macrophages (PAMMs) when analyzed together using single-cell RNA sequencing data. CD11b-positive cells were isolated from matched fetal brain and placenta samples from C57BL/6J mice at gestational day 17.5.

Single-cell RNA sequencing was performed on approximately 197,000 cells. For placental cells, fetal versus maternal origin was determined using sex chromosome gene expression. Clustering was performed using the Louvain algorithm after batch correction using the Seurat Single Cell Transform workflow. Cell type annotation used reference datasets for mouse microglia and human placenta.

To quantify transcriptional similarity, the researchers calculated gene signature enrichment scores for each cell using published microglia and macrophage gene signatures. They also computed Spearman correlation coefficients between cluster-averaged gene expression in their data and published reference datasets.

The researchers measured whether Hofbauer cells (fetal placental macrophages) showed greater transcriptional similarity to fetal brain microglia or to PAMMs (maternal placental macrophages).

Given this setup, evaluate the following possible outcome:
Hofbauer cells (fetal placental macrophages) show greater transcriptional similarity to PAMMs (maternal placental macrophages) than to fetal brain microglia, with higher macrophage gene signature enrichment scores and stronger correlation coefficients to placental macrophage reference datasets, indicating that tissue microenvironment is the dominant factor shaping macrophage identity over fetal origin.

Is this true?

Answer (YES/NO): NO